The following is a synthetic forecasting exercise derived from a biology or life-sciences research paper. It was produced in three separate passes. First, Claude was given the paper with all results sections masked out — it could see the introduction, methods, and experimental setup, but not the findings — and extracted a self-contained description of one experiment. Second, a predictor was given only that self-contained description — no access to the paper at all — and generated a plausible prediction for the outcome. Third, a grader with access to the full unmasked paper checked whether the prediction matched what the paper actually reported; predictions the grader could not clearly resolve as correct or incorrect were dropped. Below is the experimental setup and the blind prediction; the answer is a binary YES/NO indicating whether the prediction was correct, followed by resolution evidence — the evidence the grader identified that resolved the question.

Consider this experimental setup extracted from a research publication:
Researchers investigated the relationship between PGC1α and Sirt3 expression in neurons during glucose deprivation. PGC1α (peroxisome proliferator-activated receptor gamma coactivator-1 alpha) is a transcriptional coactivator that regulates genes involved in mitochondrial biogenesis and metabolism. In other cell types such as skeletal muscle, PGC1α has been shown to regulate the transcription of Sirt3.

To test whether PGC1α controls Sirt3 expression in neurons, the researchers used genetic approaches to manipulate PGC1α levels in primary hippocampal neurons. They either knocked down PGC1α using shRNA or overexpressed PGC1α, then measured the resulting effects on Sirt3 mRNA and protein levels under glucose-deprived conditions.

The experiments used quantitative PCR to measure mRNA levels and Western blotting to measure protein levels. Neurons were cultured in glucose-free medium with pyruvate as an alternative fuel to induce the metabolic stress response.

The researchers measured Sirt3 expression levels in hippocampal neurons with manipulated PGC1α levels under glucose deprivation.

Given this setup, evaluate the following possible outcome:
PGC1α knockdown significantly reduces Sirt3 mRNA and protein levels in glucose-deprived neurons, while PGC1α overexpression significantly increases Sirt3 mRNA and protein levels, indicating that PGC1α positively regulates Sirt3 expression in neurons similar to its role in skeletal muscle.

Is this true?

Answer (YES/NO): NO